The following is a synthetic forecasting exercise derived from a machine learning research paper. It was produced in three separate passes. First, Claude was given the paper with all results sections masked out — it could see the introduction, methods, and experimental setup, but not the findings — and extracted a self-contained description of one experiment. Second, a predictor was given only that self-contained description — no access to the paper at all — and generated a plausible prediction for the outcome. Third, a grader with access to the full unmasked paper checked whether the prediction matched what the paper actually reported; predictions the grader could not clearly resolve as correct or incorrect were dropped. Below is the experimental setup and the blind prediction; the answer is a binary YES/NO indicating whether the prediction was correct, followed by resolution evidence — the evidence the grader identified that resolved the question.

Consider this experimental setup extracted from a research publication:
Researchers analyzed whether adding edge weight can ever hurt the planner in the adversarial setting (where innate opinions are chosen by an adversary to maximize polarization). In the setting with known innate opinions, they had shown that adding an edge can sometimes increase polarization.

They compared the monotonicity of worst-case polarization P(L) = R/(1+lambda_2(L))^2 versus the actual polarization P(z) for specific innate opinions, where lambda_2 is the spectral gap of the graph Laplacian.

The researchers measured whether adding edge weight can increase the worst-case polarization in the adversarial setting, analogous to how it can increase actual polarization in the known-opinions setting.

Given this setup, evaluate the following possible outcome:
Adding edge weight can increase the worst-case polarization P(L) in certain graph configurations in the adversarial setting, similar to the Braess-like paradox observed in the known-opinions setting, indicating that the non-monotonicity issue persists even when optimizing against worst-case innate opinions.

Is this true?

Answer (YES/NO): NO